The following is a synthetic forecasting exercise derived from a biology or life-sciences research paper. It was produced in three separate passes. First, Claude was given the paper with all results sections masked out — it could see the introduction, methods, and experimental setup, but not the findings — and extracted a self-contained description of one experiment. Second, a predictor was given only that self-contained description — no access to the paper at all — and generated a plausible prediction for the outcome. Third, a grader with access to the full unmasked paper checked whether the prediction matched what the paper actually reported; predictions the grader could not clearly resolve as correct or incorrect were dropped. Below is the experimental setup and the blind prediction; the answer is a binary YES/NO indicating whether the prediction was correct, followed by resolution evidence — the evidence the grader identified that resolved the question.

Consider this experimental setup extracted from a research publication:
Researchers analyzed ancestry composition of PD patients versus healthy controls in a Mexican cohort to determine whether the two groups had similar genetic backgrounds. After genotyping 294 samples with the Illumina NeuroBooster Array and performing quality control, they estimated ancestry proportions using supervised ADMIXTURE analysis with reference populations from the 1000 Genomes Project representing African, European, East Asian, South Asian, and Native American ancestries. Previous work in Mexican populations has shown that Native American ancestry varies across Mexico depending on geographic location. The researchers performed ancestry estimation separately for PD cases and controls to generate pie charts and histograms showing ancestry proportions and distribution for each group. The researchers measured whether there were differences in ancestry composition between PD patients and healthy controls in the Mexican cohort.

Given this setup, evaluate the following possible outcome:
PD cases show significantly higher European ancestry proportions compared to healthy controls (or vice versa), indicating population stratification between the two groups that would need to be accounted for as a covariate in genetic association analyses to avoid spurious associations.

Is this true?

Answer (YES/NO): NO